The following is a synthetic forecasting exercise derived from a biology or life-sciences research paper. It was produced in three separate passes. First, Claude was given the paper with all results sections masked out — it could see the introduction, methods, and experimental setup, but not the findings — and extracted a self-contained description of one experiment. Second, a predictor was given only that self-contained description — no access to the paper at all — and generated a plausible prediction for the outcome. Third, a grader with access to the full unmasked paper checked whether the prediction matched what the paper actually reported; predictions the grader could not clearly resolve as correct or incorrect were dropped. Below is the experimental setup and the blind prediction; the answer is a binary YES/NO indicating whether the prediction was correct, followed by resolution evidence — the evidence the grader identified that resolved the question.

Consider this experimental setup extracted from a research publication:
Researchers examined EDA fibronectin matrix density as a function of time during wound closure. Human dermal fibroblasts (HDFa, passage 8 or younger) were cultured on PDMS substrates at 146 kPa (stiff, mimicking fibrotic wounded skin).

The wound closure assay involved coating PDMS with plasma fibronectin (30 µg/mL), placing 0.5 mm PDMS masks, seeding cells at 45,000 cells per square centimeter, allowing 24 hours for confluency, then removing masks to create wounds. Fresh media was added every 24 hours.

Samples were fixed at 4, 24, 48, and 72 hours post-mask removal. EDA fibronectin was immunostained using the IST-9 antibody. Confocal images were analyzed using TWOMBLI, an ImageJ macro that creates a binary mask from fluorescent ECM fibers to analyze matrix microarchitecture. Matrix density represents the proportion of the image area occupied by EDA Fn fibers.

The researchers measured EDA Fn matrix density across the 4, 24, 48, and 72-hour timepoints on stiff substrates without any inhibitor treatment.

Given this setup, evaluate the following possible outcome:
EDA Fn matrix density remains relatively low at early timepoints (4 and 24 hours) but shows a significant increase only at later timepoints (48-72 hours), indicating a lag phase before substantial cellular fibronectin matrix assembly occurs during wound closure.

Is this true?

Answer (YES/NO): NO